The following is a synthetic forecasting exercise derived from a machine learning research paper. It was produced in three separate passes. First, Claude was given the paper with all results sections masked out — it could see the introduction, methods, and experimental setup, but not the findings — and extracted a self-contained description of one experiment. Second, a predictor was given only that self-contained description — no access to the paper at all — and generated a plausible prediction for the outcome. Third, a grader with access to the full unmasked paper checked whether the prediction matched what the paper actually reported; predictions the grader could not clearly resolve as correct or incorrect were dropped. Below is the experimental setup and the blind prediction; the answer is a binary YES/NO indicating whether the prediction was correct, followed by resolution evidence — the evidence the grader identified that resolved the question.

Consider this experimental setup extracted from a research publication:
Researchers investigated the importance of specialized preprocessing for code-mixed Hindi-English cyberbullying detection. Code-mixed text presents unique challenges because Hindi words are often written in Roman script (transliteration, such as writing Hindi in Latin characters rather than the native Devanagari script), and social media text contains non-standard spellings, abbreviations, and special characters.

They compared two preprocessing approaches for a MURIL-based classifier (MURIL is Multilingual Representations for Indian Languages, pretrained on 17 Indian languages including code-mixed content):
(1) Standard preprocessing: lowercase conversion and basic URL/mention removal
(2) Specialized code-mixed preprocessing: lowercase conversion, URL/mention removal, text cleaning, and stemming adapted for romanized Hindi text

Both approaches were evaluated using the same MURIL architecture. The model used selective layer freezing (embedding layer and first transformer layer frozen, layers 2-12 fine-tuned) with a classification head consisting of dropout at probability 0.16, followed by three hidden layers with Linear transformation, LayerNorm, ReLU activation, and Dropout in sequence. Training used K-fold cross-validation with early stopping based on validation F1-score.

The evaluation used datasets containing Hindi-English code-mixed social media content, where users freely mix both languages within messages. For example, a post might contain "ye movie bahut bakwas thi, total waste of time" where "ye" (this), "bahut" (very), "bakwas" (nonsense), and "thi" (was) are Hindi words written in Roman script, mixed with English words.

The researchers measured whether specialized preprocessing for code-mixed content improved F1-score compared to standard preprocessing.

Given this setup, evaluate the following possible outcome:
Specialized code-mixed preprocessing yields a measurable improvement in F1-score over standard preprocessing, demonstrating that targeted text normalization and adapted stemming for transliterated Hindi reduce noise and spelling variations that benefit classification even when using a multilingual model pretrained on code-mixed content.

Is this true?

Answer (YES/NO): YES